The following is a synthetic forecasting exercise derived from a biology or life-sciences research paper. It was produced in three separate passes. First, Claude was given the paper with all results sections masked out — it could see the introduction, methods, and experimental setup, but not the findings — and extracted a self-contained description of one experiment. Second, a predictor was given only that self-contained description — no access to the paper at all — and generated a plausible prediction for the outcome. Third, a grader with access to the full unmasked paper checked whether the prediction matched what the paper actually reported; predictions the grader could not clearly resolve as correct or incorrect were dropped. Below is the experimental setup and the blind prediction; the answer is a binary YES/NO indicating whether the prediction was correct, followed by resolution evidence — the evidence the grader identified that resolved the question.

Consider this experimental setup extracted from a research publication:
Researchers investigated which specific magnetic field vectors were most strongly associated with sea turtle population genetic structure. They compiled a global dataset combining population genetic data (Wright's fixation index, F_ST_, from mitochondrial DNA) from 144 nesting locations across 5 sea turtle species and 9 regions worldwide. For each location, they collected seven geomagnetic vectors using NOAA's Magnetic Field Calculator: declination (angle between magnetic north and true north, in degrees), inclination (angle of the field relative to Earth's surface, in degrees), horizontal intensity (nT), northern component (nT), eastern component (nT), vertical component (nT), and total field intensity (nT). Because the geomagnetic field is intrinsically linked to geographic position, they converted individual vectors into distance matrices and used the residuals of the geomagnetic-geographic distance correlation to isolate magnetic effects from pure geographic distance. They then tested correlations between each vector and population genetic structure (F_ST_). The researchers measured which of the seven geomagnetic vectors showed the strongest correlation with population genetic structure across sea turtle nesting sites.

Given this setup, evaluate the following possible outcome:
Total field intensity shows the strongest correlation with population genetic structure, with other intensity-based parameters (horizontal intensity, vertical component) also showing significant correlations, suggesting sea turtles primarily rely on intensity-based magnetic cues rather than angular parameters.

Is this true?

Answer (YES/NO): NO